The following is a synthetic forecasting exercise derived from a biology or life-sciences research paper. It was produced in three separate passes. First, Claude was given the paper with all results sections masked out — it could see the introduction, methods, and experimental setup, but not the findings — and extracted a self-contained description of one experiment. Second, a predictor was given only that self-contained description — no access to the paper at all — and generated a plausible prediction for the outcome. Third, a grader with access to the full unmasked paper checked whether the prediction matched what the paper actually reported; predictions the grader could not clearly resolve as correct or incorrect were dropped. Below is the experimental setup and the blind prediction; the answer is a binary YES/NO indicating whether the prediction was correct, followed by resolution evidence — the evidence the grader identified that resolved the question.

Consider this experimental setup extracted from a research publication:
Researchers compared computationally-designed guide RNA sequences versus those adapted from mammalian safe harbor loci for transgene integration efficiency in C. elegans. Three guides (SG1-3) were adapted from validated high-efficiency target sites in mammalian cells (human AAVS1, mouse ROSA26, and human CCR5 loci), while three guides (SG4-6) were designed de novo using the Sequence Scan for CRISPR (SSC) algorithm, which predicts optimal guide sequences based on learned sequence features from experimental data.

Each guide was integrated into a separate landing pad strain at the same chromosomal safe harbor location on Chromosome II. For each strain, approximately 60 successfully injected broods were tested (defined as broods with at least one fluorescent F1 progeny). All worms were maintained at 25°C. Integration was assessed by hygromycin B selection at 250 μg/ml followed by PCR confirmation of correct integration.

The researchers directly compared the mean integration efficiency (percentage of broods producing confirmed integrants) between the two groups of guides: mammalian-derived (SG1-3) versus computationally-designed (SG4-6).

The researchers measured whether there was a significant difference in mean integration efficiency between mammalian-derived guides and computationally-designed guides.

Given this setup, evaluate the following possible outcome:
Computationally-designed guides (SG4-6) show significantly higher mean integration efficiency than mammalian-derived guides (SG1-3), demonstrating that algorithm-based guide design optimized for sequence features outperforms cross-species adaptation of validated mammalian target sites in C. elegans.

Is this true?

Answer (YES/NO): NO